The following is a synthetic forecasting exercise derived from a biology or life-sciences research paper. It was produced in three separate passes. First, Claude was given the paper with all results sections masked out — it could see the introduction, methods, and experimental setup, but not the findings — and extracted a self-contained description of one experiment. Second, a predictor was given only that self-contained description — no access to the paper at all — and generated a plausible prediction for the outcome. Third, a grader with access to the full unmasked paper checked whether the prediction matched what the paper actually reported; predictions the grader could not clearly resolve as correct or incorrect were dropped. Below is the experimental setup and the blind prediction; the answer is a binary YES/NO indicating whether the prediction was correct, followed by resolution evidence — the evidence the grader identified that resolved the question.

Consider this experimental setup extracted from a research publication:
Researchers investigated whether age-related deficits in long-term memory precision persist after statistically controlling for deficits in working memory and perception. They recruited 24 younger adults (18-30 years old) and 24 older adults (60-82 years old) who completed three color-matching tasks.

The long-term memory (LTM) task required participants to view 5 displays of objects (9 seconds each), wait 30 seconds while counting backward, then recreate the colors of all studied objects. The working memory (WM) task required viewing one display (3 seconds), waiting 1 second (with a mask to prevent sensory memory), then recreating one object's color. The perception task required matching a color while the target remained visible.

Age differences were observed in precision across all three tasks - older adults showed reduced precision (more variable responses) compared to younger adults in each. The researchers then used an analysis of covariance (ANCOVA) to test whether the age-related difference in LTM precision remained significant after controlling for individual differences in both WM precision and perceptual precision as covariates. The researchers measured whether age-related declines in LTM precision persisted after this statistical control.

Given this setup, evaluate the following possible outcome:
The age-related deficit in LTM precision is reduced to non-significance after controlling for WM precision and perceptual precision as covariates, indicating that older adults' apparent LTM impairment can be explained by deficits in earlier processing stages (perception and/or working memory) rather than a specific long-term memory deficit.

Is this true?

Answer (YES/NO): NO